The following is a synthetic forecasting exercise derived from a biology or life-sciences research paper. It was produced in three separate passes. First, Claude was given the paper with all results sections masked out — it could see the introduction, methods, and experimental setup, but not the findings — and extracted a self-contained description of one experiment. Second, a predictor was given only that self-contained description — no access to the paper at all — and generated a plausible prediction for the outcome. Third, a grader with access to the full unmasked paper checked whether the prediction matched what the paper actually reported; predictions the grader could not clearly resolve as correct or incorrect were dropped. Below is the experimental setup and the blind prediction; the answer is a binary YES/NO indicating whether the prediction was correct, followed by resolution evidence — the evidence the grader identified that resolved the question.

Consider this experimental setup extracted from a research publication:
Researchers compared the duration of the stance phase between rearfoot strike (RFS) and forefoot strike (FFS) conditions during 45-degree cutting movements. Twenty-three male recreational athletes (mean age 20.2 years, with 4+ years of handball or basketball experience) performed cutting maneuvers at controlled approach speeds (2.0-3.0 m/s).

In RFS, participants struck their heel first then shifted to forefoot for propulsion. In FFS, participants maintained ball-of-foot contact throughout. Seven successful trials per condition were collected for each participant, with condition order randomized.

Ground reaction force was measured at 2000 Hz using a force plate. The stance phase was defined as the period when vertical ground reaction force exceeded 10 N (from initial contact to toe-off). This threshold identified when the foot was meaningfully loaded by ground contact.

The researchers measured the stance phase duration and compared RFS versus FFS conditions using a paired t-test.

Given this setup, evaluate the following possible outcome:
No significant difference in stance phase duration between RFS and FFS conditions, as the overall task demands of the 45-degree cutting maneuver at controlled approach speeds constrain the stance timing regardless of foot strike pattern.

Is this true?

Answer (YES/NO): NO